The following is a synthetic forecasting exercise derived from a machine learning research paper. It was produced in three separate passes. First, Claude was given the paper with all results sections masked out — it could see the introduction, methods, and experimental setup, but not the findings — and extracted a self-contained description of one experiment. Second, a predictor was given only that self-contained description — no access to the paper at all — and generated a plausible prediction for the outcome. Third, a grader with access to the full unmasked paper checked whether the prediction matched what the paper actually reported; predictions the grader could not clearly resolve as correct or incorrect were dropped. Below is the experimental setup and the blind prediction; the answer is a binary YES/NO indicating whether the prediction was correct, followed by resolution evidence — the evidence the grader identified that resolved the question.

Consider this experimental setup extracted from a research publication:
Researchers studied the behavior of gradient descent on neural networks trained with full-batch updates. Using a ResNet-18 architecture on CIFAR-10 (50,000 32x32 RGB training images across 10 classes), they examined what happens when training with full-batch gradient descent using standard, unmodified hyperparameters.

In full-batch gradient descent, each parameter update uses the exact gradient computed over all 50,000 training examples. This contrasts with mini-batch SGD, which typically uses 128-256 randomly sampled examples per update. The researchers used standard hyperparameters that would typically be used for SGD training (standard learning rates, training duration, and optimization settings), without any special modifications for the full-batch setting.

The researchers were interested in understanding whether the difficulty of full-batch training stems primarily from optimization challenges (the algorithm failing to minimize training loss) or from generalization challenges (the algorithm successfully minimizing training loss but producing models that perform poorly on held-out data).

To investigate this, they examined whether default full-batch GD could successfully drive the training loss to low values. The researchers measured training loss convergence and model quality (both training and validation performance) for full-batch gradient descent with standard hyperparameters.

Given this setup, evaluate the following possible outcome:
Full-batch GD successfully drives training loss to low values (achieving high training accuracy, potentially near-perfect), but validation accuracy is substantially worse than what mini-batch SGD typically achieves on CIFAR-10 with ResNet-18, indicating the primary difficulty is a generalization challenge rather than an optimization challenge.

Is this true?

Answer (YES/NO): NO